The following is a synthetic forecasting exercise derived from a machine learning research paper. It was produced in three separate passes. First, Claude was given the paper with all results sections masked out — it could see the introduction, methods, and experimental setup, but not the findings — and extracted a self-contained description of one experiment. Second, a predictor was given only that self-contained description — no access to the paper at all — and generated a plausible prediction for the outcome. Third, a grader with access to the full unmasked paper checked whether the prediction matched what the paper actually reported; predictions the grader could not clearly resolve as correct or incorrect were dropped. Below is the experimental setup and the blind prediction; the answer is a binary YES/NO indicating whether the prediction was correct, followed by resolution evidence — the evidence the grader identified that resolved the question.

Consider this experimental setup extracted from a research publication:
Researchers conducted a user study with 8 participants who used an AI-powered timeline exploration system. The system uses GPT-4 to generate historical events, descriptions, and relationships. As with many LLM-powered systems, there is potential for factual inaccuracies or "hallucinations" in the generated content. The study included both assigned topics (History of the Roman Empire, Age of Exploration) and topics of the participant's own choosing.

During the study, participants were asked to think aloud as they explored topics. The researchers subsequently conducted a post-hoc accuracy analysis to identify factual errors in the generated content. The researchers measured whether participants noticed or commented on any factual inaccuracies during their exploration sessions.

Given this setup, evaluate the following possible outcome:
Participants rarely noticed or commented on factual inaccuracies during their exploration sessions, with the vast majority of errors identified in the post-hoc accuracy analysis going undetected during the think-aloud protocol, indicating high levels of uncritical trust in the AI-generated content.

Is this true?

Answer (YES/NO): YES